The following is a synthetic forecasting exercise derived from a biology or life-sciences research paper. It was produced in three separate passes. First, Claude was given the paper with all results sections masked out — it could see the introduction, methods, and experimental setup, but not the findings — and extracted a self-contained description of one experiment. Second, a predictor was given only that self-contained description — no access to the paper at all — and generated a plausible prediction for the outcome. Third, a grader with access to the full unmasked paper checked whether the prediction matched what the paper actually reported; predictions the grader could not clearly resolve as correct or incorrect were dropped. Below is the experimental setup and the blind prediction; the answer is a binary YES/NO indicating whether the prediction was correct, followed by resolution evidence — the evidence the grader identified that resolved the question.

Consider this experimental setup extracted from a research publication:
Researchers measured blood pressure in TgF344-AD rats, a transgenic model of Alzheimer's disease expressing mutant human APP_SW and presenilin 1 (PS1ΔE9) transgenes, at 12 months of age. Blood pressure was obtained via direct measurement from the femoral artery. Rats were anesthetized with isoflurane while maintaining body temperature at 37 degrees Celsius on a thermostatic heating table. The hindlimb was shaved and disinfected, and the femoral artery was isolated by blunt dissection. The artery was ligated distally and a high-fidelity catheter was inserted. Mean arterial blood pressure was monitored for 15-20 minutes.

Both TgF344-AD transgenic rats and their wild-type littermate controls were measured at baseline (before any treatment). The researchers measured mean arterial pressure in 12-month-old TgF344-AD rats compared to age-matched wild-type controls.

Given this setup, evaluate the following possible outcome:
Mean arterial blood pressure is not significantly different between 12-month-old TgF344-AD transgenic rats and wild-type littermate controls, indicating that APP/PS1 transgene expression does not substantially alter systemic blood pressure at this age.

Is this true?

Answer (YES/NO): YES